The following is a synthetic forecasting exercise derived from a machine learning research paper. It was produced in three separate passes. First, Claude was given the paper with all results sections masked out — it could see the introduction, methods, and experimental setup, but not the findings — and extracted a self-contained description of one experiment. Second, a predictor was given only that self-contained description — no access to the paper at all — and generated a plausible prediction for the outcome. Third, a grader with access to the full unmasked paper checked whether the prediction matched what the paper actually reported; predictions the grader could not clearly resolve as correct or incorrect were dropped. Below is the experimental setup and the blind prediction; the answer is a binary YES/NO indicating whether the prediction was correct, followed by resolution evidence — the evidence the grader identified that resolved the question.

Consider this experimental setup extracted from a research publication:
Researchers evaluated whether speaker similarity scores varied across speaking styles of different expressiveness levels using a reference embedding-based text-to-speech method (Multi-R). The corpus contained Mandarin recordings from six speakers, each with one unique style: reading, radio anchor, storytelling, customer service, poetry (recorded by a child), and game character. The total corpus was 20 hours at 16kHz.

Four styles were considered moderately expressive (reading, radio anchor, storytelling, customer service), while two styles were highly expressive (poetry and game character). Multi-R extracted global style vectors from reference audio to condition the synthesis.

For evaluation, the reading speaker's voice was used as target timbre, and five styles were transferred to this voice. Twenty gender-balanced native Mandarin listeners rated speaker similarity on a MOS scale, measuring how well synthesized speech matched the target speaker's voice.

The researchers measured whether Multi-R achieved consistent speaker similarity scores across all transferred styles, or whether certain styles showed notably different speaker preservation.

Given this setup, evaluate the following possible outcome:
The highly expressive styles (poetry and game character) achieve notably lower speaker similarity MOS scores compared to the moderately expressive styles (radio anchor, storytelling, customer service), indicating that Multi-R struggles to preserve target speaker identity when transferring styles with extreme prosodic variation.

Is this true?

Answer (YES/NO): NO